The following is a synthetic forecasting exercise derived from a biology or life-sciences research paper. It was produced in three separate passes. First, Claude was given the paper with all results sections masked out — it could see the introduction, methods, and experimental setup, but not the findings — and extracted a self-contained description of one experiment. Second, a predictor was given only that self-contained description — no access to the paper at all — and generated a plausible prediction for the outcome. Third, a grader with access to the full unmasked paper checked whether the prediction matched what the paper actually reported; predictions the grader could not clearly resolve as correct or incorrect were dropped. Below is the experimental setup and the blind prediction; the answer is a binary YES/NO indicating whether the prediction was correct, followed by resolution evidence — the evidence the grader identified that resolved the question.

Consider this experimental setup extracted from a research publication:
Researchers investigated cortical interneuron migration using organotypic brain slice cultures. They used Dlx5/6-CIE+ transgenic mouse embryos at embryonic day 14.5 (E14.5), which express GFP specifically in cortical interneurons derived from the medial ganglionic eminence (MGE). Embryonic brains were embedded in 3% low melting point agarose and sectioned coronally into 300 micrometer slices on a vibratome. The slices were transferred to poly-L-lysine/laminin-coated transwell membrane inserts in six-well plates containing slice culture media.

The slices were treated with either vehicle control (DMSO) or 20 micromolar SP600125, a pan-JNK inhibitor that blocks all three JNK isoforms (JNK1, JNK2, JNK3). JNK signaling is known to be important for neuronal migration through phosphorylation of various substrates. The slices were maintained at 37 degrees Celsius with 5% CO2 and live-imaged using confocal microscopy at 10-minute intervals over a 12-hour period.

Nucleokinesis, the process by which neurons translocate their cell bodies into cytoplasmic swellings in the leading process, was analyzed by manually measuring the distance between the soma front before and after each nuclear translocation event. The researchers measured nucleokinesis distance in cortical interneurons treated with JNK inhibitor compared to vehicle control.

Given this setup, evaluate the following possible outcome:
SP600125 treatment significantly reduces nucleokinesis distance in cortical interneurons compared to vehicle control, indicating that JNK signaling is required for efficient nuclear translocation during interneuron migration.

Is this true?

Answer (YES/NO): YES